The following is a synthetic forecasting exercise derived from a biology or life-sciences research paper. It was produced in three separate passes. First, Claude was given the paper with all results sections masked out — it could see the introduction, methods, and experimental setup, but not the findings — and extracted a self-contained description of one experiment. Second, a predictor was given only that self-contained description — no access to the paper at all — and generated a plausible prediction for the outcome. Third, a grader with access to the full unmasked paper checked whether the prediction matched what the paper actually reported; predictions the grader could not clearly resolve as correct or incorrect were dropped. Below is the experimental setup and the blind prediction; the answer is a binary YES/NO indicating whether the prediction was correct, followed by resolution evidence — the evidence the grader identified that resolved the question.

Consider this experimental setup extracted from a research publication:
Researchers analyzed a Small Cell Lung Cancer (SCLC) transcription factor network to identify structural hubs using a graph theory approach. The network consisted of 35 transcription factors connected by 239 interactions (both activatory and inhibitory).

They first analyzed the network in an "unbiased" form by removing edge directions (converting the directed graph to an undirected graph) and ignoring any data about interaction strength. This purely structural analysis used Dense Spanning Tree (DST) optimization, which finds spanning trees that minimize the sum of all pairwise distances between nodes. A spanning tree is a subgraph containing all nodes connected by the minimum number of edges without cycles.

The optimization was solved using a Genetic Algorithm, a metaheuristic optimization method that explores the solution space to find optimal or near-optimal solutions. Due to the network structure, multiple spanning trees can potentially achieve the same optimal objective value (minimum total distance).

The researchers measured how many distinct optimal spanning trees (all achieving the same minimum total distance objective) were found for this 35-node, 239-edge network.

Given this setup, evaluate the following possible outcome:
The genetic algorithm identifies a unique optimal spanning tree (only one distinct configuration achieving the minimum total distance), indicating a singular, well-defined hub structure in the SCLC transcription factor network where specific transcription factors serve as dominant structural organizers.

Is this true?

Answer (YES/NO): NO